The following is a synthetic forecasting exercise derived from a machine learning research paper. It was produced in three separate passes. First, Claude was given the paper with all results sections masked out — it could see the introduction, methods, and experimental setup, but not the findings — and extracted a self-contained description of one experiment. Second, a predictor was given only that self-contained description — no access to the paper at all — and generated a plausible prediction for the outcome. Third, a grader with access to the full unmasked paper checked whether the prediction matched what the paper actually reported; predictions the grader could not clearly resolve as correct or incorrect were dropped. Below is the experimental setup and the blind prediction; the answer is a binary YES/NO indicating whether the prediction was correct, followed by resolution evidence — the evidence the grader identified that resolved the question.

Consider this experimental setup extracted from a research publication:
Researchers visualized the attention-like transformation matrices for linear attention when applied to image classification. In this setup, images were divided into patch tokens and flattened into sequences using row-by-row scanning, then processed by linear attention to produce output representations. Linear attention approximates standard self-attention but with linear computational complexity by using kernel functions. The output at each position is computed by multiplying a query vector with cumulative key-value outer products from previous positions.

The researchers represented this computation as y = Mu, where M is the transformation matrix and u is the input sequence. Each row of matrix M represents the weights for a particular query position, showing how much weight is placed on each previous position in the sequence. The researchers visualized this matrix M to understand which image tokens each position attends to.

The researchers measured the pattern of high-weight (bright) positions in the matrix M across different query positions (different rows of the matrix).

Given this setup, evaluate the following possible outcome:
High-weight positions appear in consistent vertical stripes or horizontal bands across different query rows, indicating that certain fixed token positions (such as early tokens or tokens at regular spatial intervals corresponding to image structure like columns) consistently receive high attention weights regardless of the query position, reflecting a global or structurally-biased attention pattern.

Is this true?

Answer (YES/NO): YES